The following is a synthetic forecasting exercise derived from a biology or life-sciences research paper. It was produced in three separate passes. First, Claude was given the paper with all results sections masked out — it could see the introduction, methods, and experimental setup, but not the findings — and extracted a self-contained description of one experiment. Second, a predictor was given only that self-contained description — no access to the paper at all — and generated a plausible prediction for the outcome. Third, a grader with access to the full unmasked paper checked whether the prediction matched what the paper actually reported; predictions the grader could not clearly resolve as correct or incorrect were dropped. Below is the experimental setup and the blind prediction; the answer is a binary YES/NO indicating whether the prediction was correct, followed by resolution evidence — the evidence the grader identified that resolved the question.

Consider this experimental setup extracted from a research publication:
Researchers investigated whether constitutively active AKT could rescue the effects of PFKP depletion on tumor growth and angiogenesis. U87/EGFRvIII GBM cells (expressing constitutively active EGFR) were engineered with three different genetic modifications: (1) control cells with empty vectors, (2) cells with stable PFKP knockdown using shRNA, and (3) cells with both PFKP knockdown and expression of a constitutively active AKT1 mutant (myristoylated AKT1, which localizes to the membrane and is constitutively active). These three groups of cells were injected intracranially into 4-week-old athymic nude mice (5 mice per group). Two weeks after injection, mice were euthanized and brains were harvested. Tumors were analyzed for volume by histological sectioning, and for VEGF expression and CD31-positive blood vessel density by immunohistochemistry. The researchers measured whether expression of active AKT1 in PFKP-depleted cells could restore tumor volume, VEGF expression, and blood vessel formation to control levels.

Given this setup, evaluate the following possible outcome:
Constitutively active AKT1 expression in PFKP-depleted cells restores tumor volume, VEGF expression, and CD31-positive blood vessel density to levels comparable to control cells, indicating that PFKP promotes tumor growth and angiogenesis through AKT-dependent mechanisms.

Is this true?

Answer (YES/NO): YES